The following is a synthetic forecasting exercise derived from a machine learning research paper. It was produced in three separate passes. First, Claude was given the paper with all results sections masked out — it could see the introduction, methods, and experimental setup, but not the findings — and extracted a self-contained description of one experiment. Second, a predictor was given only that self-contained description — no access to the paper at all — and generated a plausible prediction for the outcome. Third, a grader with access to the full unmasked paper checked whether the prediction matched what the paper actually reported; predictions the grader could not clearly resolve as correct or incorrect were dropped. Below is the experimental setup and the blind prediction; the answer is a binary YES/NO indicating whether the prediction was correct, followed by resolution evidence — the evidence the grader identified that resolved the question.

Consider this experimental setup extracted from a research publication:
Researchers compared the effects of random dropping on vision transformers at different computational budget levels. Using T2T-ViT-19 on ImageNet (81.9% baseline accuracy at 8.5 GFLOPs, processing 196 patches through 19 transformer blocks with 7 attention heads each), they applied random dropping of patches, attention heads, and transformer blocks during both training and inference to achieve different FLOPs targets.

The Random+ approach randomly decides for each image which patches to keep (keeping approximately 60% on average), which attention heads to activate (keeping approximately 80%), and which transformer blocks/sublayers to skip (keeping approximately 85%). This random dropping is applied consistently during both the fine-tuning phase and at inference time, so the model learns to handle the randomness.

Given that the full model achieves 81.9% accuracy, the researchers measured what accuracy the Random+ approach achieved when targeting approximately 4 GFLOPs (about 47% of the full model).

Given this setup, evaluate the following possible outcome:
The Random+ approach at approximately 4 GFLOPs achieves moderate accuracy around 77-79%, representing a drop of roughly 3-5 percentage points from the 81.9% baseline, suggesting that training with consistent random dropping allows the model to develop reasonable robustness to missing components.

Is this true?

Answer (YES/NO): NO